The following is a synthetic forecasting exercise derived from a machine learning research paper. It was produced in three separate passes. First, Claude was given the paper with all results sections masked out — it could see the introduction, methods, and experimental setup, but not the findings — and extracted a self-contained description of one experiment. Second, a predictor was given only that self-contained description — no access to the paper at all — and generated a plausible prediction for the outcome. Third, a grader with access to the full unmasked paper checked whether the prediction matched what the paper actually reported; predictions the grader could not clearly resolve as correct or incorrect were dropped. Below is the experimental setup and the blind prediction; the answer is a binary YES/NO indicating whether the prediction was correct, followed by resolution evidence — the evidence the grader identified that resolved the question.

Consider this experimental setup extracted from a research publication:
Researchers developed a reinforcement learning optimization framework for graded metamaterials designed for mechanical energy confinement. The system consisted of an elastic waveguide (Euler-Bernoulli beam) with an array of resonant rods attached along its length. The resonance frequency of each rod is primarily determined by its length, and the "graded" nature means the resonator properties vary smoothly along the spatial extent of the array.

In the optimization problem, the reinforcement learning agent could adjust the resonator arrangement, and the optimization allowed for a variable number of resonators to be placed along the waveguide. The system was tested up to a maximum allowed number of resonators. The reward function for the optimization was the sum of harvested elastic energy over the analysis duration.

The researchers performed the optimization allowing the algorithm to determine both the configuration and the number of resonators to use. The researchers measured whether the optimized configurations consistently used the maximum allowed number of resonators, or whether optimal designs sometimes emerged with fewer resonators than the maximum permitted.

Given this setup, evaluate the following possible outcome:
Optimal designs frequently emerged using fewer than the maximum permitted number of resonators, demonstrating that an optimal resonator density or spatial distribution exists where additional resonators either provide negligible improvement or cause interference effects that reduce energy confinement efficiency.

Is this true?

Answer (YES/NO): YES